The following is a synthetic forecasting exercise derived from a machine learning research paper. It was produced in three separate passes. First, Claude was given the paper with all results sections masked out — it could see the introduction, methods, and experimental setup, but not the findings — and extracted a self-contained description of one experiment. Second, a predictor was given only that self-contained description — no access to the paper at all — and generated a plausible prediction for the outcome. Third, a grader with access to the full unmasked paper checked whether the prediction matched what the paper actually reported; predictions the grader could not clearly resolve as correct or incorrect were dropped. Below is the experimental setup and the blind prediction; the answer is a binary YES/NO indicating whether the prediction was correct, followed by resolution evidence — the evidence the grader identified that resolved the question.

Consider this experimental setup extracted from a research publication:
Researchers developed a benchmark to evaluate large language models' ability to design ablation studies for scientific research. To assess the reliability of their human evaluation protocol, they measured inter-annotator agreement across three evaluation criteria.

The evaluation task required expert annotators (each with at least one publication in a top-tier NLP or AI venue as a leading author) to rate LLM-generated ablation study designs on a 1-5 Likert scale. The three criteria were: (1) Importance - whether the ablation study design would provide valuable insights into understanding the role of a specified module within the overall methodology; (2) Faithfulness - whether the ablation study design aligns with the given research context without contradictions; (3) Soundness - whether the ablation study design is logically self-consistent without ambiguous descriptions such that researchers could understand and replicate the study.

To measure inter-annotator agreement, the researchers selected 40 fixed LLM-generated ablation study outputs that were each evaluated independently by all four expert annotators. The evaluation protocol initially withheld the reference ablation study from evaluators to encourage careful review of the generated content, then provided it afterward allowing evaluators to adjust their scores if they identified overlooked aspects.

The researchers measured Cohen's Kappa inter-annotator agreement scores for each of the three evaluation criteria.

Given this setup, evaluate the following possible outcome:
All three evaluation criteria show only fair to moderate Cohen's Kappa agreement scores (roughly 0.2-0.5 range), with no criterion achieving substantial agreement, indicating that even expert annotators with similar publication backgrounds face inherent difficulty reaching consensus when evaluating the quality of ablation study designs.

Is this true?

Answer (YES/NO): NO